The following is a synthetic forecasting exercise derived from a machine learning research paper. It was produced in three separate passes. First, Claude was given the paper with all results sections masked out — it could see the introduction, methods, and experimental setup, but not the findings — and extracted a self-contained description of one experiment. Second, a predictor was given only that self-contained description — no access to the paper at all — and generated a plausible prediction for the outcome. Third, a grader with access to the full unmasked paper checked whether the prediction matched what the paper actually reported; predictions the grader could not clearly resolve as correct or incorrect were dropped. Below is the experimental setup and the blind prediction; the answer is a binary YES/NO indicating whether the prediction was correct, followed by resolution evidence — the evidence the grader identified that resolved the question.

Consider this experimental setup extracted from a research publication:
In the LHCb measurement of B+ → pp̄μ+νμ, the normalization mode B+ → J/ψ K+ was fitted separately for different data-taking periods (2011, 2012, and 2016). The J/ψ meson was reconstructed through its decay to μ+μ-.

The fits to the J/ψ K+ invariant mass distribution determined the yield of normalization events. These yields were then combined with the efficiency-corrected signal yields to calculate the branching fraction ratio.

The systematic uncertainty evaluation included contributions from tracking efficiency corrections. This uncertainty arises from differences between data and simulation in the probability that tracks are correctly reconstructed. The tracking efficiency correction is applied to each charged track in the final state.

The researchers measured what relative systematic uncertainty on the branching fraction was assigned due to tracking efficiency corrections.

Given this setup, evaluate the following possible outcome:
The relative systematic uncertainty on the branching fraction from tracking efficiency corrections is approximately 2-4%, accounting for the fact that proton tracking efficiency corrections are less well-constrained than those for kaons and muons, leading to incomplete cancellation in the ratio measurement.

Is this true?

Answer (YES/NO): YES